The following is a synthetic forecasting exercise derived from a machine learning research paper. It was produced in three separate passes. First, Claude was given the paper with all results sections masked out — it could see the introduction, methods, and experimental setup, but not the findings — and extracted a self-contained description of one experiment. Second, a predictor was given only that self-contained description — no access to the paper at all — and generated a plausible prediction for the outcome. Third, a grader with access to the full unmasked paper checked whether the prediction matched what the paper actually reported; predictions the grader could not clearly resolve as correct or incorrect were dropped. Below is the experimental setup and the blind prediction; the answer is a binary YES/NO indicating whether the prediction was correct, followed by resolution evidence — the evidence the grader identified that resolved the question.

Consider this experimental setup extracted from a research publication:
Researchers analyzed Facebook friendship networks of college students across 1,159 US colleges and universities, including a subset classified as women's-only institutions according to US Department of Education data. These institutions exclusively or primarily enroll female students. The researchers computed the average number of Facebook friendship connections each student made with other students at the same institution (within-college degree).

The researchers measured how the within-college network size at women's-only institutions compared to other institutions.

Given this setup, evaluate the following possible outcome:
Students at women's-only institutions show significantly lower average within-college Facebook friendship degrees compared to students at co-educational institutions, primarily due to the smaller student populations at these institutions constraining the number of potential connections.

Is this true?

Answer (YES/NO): NO